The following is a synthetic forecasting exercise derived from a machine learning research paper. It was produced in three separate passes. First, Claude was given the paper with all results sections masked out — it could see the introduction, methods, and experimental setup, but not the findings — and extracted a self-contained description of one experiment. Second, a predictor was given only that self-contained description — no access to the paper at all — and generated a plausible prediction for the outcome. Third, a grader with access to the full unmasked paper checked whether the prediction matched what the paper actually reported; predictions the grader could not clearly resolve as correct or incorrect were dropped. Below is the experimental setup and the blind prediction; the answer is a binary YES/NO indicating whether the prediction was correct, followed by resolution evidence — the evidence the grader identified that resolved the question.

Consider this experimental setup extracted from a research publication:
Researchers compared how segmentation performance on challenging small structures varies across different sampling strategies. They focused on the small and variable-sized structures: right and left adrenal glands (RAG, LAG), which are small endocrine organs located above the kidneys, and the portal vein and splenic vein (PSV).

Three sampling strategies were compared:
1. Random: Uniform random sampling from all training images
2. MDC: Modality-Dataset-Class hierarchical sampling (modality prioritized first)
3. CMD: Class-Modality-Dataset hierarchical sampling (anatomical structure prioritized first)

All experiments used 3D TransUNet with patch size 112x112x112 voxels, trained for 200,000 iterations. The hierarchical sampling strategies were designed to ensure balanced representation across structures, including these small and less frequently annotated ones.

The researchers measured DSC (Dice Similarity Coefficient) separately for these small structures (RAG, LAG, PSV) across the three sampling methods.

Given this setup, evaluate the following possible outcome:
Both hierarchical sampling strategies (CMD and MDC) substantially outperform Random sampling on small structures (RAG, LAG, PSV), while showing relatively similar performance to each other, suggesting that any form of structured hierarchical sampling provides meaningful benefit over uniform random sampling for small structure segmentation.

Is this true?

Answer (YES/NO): NO